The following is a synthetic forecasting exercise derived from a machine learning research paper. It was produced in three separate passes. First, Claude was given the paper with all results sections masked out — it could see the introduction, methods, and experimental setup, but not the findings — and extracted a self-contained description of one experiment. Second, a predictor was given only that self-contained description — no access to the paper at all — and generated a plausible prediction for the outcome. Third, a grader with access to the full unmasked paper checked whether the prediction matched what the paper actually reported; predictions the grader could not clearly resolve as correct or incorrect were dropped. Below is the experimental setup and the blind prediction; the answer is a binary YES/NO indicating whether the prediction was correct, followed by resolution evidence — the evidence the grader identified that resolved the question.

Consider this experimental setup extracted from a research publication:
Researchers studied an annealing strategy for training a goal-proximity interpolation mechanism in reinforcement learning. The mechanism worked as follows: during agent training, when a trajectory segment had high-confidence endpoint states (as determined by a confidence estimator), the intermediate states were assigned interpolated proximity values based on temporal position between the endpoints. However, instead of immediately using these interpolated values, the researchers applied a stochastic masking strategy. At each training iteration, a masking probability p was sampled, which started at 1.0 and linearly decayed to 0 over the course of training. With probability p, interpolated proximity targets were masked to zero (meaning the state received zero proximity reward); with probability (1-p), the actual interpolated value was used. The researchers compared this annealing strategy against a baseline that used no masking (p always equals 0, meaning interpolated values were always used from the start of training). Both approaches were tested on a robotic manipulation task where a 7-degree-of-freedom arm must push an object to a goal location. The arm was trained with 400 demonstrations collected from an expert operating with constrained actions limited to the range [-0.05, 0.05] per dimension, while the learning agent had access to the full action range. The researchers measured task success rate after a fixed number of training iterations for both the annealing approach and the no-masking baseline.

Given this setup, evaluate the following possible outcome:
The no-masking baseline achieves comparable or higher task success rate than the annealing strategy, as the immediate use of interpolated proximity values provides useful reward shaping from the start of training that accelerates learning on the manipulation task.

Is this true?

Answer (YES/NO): NO